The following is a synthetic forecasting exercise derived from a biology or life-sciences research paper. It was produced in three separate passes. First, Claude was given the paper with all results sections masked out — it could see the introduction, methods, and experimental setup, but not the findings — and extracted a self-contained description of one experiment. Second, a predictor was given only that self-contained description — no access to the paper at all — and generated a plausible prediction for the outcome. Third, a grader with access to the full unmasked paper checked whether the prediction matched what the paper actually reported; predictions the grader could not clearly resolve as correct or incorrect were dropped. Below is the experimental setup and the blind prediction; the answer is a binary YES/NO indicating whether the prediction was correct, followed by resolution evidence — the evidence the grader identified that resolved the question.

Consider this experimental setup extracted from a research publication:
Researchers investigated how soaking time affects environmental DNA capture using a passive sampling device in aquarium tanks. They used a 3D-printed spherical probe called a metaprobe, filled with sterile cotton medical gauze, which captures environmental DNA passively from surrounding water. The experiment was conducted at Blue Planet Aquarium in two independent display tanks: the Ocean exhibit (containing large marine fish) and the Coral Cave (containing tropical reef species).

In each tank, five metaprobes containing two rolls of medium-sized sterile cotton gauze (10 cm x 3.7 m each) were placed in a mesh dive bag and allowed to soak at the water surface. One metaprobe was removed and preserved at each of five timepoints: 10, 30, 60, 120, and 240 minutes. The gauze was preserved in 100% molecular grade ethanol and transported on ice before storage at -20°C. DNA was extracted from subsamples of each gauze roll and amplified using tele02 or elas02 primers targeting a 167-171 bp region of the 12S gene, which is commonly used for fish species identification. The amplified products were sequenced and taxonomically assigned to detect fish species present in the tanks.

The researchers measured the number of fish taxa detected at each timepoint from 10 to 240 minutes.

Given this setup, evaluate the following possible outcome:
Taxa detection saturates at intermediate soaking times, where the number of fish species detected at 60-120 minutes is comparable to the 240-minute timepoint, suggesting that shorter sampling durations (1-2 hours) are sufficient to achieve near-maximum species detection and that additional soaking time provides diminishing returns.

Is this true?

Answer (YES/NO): NO